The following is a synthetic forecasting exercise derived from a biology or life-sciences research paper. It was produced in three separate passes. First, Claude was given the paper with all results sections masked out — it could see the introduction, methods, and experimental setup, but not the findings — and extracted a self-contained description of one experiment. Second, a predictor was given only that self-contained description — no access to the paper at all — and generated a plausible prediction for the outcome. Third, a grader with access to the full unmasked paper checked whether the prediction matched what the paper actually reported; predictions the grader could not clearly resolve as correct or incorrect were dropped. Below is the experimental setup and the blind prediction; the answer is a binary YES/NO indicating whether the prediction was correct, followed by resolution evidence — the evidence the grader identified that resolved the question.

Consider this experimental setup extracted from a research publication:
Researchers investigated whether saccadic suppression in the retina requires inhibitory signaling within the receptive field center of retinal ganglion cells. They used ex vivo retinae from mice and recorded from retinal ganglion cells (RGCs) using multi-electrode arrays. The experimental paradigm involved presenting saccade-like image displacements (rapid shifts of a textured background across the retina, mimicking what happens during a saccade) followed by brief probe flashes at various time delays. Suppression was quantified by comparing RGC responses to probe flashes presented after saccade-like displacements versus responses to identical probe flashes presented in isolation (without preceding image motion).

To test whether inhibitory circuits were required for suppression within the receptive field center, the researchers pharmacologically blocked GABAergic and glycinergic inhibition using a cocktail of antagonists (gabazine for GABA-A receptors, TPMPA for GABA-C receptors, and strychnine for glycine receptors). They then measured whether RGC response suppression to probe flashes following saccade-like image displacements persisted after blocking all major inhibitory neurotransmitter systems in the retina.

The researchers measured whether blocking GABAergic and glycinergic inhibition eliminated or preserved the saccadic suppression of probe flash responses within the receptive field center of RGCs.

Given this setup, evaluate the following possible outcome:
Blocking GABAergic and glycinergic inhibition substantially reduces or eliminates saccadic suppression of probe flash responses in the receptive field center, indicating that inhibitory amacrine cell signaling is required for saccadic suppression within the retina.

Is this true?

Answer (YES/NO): NO